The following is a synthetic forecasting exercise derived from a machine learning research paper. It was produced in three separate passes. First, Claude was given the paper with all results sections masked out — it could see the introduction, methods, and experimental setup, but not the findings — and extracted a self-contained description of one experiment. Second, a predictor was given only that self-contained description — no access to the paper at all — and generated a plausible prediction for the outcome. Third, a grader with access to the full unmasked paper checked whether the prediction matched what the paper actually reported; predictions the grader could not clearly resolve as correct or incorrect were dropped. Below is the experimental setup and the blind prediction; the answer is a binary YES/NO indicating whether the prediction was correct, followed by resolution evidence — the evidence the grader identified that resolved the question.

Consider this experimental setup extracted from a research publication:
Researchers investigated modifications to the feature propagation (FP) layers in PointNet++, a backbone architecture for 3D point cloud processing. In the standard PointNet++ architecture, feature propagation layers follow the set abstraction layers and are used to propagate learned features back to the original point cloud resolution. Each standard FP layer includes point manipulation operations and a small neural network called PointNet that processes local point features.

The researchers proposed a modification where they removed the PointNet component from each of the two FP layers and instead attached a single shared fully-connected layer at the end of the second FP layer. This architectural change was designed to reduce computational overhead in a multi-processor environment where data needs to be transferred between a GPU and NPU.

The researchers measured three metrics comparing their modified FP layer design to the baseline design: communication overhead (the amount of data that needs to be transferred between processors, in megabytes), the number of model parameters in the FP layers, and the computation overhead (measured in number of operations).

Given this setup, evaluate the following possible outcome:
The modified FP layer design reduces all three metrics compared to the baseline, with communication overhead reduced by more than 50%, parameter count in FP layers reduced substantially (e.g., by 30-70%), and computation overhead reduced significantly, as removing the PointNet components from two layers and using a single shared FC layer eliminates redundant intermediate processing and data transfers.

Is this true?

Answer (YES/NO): YES